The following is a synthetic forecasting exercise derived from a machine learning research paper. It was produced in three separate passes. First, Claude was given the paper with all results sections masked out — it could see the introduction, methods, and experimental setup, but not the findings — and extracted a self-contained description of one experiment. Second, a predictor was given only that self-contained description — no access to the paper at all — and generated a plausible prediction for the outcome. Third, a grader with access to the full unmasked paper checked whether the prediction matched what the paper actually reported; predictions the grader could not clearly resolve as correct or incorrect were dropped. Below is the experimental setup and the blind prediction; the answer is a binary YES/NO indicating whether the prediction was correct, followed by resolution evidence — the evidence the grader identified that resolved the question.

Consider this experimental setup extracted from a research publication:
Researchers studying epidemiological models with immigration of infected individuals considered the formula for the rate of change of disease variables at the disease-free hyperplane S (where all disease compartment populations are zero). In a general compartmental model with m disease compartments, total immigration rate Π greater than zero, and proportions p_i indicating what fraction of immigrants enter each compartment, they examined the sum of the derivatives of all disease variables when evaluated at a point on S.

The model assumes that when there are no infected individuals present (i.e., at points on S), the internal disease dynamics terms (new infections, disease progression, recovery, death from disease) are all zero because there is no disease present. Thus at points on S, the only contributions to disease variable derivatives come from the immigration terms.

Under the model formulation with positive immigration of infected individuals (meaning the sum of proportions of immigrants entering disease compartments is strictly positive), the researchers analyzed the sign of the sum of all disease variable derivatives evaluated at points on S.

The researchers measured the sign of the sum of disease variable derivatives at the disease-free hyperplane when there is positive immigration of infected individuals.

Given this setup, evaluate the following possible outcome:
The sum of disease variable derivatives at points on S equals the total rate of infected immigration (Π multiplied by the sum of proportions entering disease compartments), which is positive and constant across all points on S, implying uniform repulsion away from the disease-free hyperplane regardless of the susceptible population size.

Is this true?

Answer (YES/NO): YES